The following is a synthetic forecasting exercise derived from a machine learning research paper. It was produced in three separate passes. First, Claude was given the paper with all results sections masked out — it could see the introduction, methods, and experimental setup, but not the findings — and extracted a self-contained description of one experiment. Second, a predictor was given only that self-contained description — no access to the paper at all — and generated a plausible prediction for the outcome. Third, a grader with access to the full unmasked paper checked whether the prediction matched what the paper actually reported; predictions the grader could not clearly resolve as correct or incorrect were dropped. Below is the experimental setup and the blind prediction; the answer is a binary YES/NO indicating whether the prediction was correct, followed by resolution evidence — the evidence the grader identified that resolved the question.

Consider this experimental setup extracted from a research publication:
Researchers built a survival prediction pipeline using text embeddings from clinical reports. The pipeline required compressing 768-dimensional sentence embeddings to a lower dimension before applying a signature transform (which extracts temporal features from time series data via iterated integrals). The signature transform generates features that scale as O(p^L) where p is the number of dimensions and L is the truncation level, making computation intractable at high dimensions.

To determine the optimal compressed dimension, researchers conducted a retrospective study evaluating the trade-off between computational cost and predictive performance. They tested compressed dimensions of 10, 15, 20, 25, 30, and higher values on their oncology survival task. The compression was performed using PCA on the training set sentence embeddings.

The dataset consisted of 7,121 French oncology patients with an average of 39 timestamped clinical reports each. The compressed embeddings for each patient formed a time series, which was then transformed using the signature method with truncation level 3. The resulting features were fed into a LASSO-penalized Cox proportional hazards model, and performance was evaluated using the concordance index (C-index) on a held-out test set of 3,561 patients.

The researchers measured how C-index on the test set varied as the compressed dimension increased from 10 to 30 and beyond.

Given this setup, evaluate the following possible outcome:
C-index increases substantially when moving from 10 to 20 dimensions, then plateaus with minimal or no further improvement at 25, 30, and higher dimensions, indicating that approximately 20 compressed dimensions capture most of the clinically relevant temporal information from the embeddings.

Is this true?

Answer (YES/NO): NO